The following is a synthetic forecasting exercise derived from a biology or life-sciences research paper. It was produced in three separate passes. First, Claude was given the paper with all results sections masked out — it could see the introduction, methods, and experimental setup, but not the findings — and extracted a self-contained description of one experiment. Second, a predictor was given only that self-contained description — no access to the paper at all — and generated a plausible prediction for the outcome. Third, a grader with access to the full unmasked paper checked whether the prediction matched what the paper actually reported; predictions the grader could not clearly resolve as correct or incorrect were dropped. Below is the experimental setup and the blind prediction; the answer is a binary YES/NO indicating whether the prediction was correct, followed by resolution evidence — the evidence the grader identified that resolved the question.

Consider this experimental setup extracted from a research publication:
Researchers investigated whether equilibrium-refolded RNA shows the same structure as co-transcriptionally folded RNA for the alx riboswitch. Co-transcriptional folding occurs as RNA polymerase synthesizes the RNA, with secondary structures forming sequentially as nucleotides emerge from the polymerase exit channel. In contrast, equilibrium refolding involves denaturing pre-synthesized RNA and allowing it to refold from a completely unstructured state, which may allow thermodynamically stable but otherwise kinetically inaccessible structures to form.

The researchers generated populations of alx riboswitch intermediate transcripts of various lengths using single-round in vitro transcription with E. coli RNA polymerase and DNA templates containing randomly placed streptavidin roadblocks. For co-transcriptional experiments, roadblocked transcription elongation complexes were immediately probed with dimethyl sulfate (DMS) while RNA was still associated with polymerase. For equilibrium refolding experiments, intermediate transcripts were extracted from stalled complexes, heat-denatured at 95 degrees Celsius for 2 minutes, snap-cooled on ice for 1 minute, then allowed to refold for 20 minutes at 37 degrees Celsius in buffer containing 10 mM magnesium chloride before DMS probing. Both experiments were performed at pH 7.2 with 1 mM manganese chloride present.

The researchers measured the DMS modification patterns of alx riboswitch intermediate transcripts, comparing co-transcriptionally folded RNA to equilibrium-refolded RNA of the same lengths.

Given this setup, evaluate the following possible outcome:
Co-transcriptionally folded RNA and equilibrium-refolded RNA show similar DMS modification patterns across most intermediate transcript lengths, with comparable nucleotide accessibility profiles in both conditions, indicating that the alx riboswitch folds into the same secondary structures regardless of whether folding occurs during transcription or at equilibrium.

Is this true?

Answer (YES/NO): NO